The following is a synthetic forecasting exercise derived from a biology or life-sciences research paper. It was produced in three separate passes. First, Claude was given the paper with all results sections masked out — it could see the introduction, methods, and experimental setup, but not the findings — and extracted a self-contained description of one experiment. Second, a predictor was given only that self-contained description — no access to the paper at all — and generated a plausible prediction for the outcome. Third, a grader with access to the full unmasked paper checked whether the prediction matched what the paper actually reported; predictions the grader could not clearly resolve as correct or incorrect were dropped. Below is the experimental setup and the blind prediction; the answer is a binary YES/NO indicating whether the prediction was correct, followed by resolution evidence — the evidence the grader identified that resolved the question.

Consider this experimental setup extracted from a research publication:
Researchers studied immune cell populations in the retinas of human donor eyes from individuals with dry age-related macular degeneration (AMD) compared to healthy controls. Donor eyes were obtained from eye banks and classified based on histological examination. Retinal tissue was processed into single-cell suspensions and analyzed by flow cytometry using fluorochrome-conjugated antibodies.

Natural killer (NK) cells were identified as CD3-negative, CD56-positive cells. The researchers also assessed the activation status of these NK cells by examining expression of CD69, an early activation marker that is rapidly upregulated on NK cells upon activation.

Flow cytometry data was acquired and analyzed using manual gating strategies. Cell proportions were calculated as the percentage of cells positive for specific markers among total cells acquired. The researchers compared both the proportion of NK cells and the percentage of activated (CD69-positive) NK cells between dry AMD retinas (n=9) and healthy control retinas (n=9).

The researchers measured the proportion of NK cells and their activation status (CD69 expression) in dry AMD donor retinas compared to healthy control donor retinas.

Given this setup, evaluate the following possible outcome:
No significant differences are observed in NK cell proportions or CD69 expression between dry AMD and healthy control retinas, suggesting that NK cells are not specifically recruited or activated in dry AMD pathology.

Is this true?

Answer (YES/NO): NO